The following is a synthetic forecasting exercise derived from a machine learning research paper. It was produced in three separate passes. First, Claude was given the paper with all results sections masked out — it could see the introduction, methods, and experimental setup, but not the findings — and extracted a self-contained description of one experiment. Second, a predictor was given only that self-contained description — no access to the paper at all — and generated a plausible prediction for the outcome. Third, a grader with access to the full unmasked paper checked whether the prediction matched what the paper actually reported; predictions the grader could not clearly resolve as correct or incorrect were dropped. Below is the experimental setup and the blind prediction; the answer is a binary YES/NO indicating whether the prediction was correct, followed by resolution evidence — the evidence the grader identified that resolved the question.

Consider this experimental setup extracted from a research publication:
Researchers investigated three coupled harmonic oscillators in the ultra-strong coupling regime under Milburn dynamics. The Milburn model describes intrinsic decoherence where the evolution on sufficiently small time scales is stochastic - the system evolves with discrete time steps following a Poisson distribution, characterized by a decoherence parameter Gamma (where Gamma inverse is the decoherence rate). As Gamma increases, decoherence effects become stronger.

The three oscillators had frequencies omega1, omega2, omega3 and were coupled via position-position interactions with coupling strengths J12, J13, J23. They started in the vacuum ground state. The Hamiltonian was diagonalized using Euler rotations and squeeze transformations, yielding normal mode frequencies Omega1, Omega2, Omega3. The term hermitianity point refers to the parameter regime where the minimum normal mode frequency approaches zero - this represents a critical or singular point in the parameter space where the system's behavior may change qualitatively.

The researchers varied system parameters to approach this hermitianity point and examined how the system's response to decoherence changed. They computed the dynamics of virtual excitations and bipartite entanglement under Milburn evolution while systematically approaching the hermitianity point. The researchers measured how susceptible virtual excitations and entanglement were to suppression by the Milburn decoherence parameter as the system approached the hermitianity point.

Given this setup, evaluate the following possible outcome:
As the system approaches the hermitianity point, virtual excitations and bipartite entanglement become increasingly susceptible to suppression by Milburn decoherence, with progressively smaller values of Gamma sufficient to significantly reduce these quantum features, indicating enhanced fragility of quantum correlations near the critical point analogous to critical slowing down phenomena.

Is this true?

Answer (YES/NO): NO